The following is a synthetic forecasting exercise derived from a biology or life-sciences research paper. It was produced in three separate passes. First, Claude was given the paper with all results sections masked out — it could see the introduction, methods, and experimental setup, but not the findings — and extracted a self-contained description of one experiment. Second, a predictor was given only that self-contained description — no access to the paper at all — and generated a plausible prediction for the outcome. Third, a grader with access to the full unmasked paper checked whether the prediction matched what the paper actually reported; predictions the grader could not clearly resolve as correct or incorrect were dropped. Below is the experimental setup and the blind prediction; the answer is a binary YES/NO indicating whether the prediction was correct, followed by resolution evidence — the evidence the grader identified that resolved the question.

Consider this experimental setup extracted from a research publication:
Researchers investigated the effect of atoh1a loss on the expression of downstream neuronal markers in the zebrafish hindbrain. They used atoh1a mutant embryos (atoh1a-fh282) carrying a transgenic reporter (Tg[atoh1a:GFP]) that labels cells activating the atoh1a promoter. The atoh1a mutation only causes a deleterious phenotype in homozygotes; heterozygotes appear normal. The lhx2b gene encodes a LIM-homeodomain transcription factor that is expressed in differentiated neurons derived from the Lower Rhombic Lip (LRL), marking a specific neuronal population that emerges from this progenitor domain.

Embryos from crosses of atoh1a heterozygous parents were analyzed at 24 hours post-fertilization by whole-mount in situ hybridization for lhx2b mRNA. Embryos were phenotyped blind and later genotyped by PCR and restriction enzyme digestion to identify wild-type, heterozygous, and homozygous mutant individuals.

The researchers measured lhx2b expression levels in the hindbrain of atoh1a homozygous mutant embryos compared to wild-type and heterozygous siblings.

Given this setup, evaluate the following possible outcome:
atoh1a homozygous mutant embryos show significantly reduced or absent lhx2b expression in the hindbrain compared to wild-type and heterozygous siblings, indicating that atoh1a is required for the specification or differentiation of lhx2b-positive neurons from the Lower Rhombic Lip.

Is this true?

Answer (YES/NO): YES